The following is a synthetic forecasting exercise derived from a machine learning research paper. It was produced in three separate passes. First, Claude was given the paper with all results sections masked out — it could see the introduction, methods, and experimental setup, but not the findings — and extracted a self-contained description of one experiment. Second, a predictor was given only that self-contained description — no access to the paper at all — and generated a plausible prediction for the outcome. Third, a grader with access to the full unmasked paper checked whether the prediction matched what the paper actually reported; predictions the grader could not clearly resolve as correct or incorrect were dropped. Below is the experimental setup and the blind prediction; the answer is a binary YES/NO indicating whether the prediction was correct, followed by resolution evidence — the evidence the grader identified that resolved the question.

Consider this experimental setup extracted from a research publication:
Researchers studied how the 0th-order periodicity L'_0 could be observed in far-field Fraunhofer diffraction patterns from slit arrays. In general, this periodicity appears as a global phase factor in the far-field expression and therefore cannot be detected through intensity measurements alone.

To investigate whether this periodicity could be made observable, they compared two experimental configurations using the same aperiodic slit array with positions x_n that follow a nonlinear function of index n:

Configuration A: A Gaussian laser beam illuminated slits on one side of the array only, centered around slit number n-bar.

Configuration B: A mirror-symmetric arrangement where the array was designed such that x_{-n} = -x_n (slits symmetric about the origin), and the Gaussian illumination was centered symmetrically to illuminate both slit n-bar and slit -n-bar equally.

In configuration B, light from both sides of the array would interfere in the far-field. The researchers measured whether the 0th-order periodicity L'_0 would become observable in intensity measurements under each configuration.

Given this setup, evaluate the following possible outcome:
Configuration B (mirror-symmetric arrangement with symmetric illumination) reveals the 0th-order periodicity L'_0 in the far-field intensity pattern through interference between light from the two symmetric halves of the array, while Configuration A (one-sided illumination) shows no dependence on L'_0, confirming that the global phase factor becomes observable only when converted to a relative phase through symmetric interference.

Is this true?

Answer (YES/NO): YES